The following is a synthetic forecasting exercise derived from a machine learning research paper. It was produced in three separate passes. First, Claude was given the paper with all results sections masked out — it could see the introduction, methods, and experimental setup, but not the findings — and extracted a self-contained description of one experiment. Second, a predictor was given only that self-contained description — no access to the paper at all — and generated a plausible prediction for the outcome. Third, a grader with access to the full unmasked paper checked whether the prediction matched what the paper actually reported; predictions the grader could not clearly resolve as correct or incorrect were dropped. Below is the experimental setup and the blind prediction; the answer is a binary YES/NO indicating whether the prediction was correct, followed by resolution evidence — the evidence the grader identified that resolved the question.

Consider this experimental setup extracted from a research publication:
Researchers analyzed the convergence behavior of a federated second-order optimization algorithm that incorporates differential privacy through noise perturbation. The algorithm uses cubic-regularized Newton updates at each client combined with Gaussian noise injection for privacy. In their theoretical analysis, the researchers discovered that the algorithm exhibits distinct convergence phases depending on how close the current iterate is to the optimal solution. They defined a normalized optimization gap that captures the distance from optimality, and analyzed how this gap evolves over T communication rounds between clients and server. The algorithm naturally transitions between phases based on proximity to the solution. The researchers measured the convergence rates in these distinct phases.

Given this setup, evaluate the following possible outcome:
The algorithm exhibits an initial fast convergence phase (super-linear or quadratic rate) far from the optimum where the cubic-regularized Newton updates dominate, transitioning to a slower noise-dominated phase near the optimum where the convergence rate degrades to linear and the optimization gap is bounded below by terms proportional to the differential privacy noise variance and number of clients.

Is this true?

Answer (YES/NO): NO